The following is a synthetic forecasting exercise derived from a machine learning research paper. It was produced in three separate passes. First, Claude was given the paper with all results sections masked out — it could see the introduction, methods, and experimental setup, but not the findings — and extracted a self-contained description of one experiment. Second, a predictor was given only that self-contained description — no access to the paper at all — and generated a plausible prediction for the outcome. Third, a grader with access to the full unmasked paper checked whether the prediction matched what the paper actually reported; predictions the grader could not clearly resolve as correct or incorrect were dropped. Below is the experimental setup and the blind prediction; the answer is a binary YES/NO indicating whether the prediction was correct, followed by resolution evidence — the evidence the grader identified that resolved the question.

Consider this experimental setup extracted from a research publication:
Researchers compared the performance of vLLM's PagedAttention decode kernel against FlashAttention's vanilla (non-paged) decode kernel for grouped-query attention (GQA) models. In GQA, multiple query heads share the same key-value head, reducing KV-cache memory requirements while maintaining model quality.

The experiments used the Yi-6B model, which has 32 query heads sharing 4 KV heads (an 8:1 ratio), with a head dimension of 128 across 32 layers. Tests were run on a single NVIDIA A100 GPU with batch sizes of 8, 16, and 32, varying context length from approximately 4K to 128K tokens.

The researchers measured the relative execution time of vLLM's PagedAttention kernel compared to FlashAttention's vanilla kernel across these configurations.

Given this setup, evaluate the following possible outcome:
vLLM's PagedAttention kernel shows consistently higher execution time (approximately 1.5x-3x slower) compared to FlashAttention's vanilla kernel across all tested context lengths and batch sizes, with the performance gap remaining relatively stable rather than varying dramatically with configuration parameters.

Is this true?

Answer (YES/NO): NO